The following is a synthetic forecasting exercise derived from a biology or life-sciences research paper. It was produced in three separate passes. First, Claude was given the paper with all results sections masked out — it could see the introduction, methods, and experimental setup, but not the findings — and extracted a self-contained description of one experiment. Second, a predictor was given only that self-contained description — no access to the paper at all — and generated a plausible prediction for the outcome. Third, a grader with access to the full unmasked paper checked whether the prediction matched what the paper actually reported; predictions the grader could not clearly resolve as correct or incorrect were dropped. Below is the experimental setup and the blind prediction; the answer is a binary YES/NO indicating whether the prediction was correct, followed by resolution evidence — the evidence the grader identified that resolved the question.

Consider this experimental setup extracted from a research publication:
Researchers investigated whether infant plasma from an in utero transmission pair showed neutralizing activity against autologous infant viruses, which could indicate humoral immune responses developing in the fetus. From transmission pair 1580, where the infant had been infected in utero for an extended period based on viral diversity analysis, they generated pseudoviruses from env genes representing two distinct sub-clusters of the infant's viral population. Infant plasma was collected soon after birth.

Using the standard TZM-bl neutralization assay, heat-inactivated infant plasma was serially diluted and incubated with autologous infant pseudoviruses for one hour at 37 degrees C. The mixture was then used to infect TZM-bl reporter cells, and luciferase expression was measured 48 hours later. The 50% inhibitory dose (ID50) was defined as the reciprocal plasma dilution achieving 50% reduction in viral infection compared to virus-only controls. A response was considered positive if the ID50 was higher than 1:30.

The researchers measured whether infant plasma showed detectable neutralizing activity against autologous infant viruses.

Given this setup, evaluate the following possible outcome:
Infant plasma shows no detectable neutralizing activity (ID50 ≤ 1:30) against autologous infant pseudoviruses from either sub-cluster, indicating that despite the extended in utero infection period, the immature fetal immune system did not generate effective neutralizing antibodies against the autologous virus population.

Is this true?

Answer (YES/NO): YES